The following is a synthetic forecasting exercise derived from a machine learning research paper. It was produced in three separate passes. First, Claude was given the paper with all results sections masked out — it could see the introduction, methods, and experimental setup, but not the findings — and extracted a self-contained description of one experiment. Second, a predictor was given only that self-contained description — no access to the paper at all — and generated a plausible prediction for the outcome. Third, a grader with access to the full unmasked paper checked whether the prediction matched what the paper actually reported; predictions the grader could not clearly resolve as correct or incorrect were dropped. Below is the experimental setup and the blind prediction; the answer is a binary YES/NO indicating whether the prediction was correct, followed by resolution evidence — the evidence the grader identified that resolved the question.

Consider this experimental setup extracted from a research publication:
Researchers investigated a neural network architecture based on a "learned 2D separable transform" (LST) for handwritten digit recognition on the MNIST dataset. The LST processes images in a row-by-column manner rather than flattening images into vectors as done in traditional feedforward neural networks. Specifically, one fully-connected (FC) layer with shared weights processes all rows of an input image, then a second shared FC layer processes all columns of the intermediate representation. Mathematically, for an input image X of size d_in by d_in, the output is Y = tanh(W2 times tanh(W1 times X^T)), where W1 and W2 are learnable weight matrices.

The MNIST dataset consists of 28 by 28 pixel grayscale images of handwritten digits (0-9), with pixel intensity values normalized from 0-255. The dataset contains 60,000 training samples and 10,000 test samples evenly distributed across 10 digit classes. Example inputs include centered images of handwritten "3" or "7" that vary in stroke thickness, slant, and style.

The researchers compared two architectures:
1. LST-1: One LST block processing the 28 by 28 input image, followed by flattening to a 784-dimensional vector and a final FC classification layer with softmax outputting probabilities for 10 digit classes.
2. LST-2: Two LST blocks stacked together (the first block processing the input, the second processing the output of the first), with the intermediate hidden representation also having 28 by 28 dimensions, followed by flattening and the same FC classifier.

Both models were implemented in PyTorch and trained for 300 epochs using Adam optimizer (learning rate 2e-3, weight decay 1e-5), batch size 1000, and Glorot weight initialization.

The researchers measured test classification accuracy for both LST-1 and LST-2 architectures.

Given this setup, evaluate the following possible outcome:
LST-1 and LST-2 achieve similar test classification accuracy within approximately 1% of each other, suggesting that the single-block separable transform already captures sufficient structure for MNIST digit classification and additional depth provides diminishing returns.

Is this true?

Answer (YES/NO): YES